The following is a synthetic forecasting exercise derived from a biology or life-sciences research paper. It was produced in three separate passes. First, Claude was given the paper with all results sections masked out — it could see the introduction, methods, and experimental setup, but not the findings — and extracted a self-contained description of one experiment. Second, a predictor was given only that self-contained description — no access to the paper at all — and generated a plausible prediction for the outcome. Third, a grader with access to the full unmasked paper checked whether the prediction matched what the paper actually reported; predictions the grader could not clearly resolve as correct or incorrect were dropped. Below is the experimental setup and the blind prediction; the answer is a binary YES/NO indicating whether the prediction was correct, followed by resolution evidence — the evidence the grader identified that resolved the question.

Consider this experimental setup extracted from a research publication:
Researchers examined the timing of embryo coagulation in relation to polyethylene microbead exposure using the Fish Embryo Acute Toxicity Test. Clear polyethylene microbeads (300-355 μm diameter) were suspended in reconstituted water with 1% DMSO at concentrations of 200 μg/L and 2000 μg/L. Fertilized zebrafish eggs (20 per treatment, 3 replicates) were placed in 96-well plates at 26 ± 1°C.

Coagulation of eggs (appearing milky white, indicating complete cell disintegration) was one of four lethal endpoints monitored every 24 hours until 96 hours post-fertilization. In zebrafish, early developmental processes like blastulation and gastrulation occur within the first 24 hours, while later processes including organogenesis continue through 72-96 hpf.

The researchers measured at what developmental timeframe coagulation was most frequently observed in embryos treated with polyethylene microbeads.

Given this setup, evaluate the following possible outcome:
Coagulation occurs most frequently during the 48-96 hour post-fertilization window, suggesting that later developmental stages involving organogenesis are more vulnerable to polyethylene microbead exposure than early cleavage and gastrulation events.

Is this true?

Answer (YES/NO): NO